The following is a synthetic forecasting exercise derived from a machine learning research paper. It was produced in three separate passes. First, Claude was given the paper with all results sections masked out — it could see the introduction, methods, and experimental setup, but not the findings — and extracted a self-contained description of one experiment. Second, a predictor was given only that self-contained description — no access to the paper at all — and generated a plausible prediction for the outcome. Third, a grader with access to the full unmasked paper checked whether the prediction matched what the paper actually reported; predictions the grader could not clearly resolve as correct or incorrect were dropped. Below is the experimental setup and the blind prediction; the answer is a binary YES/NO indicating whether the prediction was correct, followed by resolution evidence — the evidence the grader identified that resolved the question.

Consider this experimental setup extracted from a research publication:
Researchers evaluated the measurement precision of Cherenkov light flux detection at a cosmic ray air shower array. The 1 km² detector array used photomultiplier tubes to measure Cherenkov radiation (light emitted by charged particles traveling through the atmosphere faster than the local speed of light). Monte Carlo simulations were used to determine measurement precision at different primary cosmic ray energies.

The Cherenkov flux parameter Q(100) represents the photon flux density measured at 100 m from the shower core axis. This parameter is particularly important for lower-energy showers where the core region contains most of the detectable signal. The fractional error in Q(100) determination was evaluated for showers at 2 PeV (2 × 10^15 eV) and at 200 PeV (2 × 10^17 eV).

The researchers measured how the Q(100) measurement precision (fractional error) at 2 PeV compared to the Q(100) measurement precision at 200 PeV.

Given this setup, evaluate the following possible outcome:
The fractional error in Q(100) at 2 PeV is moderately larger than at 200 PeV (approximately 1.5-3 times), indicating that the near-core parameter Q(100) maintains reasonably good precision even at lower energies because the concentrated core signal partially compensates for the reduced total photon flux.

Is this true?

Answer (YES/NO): NO